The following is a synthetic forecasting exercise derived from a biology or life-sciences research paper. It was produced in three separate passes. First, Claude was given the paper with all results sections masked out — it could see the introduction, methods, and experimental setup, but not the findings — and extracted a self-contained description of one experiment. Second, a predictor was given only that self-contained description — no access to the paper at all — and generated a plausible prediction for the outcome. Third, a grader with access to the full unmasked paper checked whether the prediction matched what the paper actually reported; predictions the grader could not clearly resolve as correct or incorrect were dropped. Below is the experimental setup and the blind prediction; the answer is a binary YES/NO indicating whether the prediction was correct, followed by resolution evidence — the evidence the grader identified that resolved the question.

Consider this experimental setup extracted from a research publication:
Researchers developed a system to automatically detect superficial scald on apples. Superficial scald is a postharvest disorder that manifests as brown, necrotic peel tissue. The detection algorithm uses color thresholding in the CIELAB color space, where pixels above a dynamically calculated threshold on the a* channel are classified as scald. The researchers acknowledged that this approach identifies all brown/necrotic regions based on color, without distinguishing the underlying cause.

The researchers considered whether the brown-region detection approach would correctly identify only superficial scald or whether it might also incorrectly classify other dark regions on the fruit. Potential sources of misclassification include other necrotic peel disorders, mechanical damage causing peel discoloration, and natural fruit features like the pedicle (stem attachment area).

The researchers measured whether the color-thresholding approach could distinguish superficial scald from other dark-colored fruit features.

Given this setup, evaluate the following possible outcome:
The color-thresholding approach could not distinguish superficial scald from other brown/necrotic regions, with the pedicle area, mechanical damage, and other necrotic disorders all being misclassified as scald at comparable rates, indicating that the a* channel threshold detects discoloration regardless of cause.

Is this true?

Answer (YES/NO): NO